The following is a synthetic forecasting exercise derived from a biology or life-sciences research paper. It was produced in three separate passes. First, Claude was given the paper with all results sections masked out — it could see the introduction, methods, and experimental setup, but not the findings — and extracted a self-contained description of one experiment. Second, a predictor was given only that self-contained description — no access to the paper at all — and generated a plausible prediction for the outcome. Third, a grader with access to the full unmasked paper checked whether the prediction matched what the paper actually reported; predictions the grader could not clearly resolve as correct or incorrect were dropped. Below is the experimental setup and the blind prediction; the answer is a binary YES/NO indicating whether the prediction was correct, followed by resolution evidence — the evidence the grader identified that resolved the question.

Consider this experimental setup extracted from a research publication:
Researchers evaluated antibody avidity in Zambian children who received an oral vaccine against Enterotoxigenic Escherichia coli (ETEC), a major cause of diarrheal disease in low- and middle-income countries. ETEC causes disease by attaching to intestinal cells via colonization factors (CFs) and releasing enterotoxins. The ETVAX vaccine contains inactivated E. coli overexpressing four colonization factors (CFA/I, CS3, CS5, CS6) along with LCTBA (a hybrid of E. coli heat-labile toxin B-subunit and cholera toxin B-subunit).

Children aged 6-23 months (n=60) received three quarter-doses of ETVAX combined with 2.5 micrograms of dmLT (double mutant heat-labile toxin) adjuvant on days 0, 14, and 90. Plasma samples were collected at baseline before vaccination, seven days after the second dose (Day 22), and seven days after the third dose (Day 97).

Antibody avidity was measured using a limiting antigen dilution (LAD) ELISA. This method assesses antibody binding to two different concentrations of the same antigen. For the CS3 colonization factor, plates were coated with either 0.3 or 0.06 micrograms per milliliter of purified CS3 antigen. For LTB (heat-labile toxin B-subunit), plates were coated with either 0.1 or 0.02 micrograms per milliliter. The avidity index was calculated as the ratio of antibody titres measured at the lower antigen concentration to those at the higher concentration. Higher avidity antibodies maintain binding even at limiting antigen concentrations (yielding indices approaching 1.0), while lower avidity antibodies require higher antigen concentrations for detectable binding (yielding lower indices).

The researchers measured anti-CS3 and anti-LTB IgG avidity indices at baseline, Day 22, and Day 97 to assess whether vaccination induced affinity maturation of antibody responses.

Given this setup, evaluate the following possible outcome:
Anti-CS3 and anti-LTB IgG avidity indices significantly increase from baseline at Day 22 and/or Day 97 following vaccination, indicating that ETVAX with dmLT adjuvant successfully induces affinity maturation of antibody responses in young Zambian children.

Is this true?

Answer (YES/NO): NO